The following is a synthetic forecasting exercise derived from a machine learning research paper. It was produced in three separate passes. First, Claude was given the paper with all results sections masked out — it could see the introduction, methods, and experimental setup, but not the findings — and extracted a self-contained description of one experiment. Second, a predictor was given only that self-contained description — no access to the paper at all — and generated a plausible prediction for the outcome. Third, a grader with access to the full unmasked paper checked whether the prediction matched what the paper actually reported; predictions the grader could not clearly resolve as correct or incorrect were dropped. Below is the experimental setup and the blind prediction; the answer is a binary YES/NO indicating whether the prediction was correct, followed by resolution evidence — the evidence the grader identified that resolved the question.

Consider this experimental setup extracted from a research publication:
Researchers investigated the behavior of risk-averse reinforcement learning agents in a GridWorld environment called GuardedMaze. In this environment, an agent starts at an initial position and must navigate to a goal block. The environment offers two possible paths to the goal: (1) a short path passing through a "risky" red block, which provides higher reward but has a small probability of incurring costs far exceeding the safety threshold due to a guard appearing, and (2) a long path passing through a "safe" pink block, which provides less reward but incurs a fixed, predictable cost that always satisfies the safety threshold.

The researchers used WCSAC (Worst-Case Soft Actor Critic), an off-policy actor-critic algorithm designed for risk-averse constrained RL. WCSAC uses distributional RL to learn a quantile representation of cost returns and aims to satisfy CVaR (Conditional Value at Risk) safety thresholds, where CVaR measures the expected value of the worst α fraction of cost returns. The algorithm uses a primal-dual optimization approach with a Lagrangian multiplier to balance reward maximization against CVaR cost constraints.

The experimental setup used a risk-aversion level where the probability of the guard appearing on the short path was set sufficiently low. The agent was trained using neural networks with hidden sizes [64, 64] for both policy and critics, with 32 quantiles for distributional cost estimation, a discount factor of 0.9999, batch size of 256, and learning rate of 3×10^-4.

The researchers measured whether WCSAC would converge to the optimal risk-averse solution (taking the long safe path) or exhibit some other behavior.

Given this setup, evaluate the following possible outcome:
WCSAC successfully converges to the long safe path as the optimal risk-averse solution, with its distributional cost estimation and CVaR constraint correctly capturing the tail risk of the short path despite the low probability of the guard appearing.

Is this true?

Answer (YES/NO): NO